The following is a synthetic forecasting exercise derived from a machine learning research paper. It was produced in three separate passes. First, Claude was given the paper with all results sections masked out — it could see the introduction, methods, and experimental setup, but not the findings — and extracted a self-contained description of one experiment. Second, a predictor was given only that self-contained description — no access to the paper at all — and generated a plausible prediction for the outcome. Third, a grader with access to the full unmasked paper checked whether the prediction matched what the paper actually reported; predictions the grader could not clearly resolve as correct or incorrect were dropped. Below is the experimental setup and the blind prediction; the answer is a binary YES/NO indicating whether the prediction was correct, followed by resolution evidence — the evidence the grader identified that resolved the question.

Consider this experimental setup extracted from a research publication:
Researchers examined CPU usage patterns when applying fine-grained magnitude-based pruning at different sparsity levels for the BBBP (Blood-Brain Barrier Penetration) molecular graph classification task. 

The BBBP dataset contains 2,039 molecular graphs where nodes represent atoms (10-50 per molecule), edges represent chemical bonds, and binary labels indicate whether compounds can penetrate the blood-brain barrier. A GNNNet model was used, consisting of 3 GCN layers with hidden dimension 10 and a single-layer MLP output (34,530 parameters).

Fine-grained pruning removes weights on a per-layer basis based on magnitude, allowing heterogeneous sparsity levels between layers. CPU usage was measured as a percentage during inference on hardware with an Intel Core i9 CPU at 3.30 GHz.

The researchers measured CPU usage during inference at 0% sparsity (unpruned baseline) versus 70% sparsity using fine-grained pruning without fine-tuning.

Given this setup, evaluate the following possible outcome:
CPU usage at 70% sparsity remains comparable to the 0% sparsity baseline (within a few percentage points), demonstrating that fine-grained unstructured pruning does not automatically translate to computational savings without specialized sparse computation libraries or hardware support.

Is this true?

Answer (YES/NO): NO